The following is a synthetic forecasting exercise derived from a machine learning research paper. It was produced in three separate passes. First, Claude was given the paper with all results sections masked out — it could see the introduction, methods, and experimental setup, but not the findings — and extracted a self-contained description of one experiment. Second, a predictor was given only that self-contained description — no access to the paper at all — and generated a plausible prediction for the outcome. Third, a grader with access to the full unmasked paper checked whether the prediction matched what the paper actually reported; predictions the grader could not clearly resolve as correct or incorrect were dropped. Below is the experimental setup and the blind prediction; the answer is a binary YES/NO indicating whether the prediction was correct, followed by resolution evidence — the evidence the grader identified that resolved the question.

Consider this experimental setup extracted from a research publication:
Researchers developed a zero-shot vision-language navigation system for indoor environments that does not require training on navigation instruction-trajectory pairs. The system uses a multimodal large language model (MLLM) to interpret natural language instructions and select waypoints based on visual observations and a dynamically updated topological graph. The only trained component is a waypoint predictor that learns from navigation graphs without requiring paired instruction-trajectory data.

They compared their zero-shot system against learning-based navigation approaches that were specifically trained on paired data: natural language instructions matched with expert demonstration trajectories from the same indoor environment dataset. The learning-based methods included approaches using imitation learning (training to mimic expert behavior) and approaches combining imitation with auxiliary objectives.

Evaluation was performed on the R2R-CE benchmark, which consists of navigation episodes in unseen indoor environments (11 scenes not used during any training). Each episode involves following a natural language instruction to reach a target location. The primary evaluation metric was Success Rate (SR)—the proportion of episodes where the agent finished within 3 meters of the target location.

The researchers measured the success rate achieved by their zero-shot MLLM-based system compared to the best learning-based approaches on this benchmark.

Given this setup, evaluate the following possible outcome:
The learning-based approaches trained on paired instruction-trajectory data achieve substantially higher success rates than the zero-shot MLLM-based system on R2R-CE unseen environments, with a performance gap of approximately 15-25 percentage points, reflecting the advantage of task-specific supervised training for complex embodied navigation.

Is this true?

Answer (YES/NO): YES